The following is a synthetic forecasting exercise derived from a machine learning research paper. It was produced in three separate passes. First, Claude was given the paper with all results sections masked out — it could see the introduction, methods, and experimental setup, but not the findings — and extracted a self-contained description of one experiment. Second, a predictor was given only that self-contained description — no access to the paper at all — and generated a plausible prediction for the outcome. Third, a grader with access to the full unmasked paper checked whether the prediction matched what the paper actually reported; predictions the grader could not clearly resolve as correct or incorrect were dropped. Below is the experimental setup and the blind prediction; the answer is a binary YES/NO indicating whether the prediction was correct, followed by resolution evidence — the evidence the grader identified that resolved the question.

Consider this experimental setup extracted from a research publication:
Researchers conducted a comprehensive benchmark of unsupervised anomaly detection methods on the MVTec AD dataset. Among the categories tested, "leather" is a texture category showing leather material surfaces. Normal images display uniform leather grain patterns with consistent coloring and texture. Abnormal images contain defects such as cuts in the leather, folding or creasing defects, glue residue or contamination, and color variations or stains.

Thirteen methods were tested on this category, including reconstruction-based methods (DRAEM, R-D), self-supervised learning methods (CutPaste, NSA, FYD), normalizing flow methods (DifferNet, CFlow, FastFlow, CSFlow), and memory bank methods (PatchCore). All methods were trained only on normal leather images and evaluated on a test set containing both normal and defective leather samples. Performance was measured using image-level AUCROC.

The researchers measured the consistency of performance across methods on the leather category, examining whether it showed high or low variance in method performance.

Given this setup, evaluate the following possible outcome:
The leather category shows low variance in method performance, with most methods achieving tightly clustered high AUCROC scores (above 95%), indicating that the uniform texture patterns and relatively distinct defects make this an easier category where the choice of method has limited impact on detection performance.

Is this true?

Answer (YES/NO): YES